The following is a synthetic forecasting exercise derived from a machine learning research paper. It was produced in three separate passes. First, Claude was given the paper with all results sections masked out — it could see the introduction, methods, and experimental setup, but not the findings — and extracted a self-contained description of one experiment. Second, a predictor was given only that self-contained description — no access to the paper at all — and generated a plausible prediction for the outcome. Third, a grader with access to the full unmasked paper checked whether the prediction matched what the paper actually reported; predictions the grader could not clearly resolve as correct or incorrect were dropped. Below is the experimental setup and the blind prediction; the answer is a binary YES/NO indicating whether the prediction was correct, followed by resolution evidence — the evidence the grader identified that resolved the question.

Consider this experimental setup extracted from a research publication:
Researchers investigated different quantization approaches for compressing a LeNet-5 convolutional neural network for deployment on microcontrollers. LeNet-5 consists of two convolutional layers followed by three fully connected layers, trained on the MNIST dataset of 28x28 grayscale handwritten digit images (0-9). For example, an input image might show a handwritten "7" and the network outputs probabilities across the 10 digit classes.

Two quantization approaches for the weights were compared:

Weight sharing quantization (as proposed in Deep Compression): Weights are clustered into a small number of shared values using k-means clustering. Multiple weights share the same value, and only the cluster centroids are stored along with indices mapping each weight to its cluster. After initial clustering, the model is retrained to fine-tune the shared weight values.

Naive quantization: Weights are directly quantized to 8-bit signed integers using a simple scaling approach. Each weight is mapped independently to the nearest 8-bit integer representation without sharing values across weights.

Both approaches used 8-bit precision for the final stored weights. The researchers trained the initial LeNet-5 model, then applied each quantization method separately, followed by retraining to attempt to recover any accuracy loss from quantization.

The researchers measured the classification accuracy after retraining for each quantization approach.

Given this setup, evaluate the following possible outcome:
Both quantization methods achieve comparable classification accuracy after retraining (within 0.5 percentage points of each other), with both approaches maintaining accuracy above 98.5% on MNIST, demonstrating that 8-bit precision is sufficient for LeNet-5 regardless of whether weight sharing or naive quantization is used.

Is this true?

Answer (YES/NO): NO